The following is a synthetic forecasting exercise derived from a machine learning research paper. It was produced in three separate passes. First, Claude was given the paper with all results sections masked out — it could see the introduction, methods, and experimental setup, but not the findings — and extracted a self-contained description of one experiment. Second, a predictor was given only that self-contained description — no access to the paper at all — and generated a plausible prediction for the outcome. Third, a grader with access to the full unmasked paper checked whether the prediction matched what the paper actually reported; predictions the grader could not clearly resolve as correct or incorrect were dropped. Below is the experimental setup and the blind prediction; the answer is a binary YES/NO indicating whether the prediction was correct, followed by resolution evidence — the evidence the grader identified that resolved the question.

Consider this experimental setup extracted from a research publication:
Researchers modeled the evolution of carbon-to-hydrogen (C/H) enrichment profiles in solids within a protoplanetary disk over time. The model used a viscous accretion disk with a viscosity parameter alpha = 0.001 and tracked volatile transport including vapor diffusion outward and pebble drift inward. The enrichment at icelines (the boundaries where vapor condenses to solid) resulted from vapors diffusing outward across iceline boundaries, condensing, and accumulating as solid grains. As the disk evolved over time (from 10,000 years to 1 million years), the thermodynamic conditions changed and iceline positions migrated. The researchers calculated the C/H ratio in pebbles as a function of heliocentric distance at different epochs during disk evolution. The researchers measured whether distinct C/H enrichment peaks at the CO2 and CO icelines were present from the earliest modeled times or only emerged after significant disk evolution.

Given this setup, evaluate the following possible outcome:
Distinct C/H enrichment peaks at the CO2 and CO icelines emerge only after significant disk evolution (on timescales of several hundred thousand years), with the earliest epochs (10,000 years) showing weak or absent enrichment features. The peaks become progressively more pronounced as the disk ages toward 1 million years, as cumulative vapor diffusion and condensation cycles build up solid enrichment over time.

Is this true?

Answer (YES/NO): NO